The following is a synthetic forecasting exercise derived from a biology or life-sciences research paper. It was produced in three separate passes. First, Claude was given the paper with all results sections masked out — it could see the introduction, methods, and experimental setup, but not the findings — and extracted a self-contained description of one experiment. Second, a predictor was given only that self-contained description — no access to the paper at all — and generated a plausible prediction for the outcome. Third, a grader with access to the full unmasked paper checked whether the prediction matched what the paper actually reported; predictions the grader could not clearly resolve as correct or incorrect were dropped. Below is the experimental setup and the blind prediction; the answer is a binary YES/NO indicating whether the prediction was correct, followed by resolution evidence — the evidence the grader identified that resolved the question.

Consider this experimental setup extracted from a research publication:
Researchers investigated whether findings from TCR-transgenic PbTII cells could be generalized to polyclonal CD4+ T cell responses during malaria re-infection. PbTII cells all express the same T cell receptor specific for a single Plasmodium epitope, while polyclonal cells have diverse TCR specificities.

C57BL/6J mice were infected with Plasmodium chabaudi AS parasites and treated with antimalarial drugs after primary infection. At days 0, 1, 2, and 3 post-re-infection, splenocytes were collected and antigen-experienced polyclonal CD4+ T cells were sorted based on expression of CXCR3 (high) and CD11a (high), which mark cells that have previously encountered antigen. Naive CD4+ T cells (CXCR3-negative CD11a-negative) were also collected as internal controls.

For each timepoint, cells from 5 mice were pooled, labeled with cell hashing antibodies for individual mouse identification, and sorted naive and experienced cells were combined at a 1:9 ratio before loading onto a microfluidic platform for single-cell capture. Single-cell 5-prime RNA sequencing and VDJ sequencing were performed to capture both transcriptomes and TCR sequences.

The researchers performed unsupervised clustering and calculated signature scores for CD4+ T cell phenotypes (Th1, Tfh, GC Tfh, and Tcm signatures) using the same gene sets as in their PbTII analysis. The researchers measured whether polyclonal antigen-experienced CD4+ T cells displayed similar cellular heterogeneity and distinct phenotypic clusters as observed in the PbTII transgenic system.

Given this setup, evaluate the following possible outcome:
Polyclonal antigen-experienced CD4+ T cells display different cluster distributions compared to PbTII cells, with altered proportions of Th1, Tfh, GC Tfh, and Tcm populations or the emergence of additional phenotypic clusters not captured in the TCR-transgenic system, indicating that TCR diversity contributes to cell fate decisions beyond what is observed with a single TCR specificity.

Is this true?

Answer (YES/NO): NO